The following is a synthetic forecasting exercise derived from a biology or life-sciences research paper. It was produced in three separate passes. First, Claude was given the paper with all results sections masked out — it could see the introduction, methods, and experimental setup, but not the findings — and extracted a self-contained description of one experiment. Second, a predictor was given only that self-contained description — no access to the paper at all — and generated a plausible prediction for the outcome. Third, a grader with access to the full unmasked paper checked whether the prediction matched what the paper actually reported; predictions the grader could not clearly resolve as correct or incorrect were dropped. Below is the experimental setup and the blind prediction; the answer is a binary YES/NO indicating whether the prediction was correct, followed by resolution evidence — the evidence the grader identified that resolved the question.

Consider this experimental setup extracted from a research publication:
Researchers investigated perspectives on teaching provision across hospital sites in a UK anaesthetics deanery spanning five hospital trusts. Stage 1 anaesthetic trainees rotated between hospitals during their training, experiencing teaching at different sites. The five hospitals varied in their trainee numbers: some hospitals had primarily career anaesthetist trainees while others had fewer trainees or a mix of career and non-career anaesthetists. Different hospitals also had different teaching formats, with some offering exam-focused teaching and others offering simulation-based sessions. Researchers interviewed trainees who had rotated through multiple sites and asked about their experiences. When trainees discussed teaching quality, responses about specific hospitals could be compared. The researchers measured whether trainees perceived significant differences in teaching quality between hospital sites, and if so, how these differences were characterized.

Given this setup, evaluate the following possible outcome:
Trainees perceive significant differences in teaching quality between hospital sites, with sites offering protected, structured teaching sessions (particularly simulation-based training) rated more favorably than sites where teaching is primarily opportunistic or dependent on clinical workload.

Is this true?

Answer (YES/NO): NO